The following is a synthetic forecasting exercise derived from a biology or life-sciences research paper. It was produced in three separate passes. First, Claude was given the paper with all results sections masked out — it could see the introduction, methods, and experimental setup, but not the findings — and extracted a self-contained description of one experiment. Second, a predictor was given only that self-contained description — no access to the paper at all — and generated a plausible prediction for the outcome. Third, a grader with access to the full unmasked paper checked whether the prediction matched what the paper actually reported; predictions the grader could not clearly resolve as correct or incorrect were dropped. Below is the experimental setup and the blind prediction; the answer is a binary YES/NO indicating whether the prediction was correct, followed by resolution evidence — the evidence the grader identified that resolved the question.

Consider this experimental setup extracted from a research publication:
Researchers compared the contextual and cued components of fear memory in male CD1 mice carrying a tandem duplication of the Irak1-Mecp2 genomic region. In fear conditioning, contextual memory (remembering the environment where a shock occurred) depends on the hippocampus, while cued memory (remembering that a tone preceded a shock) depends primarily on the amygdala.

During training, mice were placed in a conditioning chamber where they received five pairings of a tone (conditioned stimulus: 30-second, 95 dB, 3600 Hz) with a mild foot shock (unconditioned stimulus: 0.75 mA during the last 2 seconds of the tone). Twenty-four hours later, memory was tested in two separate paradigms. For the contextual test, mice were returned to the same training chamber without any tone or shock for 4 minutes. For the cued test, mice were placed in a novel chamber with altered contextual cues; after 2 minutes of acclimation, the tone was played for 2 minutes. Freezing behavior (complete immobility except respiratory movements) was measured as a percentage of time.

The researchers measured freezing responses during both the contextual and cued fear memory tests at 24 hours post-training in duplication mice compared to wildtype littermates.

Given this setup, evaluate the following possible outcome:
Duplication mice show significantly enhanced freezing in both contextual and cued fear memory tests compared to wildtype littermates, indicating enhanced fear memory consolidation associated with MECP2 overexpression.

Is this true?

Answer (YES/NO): NO